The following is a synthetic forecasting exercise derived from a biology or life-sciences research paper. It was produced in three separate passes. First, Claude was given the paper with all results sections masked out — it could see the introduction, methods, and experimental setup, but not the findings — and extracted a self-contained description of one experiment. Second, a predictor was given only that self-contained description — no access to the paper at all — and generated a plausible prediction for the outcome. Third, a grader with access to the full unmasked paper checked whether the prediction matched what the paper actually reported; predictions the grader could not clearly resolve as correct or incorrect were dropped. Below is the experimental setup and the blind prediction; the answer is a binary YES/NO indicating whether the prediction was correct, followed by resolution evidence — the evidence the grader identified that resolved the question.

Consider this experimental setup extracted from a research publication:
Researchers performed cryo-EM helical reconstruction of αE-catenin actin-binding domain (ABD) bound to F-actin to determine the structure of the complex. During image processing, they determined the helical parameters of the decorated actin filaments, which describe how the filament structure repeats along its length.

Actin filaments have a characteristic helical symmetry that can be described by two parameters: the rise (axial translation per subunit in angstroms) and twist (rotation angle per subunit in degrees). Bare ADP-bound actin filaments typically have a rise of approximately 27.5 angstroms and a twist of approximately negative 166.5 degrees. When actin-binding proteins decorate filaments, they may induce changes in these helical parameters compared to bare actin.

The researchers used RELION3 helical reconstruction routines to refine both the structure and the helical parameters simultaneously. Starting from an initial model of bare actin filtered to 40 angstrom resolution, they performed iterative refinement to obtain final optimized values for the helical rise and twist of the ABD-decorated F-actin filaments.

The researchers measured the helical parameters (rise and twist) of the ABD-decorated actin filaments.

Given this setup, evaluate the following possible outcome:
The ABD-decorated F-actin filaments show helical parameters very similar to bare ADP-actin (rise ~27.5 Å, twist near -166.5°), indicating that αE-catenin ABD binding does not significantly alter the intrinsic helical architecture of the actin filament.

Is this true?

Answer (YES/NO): YES